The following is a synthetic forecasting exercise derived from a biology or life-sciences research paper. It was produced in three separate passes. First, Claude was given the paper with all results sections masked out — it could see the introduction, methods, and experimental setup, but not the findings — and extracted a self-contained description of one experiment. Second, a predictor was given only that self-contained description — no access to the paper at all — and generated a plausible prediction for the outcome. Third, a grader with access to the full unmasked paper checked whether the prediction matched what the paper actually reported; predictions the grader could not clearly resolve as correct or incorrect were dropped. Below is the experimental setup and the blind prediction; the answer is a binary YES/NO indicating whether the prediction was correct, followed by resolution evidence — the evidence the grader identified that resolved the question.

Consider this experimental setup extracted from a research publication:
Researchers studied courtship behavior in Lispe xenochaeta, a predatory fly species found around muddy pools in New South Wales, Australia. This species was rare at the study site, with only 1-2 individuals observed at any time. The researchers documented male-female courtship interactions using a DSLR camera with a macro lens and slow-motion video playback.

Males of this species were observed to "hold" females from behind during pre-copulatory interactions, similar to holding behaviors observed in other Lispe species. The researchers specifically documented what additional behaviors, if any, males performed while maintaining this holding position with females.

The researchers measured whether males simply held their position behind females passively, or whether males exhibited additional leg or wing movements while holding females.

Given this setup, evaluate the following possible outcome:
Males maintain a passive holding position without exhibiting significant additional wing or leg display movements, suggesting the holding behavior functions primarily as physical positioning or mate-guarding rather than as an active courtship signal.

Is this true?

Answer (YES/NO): NO